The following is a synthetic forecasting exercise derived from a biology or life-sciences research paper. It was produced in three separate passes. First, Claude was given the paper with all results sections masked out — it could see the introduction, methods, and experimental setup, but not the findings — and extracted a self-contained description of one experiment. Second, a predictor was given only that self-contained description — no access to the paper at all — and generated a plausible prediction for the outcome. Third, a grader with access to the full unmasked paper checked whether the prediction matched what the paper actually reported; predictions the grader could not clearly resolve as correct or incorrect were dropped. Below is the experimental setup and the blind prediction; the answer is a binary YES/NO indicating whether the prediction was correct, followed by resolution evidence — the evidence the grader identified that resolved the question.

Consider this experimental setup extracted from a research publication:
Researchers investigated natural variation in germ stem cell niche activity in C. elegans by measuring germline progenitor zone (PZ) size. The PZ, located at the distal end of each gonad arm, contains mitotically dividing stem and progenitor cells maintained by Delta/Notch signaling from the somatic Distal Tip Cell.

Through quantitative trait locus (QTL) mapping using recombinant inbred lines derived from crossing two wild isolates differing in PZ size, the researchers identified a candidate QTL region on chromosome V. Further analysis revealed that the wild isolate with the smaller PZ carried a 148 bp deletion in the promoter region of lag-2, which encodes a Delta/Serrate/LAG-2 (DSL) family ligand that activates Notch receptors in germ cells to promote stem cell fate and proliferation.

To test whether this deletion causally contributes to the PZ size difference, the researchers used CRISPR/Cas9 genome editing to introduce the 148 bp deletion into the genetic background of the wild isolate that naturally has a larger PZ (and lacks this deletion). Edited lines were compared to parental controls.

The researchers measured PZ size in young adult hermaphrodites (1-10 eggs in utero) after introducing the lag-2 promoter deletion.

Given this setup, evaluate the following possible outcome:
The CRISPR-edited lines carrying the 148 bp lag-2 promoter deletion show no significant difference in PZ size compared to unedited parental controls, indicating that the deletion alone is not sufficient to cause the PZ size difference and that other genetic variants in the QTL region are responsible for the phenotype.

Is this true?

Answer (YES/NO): NO